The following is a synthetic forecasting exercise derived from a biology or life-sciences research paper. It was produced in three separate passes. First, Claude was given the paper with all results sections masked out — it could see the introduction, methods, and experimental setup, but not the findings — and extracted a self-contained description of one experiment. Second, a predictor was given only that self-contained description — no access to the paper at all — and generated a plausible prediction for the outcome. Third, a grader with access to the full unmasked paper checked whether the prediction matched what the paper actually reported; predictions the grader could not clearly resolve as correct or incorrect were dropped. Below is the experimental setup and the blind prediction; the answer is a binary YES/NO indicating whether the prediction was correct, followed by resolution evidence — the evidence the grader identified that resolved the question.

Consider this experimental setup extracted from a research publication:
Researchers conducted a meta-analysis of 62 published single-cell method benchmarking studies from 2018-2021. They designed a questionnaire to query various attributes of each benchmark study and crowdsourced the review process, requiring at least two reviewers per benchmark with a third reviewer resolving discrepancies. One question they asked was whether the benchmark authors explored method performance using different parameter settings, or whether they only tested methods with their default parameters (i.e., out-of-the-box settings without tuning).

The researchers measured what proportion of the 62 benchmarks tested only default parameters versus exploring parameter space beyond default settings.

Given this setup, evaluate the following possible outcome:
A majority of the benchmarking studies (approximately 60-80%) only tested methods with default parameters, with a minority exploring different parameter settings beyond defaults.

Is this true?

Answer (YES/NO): YES